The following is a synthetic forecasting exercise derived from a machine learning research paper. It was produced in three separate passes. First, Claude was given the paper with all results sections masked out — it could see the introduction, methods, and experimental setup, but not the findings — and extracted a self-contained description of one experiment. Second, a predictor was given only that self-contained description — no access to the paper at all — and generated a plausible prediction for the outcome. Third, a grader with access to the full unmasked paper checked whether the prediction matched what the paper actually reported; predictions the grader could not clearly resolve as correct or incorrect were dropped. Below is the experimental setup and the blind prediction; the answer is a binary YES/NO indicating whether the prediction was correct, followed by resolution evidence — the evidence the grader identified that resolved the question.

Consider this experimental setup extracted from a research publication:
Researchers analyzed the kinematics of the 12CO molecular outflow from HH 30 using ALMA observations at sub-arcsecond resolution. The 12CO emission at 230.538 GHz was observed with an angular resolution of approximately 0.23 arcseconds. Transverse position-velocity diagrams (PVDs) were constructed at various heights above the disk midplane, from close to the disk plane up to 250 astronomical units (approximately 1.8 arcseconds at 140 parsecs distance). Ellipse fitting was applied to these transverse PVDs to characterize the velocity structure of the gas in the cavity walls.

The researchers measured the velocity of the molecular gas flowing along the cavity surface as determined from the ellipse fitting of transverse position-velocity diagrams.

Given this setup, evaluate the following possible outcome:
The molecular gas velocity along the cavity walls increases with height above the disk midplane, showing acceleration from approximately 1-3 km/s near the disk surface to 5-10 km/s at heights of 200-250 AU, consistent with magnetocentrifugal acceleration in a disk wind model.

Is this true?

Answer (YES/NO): NO